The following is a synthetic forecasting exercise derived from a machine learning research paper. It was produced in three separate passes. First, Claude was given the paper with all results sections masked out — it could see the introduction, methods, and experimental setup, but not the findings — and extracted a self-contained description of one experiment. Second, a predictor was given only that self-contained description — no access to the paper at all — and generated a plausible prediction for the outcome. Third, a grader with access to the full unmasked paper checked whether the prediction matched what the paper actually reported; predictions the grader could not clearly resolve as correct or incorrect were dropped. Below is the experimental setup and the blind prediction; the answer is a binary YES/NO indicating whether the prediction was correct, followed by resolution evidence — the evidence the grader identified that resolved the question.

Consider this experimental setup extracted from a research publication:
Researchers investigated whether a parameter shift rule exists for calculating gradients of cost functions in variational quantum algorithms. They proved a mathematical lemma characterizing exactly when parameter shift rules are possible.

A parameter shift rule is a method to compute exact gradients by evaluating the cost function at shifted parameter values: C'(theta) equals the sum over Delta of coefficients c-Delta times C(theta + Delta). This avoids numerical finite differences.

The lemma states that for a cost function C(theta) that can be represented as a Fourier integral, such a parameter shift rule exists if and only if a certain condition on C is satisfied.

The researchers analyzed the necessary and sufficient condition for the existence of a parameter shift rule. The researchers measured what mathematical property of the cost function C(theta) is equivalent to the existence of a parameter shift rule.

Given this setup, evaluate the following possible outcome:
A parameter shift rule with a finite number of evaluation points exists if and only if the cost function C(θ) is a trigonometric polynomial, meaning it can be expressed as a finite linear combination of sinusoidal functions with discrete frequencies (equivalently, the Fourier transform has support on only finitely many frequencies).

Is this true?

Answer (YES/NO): YES